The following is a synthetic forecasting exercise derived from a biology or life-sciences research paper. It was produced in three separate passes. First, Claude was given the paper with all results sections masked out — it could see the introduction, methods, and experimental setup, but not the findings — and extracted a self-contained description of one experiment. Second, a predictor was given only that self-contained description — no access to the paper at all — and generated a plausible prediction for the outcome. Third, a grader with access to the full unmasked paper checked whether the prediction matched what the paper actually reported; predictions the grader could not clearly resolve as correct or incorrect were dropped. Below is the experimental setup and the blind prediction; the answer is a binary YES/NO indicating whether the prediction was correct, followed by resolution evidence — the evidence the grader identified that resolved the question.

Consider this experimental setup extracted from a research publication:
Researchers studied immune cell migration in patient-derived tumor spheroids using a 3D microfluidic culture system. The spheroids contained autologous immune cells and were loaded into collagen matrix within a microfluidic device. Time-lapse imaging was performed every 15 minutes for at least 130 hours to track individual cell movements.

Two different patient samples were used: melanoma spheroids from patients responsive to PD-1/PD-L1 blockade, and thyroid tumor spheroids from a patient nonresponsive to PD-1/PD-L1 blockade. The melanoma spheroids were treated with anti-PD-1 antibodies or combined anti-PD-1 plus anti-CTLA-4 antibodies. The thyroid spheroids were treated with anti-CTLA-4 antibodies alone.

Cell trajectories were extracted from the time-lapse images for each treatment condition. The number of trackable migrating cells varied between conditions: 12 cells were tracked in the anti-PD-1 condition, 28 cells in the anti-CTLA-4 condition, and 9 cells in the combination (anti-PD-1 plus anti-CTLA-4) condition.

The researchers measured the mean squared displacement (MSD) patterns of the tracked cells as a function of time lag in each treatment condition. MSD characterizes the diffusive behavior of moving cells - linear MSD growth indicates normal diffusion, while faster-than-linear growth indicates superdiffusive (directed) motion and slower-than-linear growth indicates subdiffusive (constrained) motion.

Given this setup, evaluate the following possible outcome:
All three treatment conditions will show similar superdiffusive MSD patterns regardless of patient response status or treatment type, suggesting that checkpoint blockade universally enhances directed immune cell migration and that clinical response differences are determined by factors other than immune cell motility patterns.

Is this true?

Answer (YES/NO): NO